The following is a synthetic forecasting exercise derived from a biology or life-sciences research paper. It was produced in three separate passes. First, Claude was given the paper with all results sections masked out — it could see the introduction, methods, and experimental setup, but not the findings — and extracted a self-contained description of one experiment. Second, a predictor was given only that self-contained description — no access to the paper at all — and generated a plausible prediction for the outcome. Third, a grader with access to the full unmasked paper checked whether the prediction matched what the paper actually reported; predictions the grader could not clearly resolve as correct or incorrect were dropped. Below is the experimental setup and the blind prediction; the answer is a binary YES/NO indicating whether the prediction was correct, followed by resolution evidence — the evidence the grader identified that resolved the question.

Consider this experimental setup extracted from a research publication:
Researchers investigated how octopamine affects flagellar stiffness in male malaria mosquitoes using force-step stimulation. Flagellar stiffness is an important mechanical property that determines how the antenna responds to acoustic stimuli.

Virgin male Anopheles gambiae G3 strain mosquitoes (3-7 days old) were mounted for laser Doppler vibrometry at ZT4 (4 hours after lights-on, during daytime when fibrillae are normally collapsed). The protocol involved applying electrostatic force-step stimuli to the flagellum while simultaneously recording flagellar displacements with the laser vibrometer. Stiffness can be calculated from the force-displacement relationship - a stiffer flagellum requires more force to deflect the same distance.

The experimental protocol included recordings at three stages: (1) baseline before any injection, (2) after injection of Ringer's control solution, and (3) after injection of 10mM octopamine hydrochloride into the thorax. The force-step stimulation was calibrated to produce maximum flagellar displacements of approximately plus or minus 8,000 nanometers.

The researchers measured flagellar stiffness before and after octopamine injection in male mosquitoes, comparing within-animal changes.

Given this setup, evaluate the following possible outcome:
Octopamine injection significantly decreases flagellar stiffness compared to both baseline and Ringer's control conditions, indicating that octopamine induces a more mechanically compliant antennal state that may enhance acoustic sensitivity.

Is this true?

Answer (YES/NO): NO